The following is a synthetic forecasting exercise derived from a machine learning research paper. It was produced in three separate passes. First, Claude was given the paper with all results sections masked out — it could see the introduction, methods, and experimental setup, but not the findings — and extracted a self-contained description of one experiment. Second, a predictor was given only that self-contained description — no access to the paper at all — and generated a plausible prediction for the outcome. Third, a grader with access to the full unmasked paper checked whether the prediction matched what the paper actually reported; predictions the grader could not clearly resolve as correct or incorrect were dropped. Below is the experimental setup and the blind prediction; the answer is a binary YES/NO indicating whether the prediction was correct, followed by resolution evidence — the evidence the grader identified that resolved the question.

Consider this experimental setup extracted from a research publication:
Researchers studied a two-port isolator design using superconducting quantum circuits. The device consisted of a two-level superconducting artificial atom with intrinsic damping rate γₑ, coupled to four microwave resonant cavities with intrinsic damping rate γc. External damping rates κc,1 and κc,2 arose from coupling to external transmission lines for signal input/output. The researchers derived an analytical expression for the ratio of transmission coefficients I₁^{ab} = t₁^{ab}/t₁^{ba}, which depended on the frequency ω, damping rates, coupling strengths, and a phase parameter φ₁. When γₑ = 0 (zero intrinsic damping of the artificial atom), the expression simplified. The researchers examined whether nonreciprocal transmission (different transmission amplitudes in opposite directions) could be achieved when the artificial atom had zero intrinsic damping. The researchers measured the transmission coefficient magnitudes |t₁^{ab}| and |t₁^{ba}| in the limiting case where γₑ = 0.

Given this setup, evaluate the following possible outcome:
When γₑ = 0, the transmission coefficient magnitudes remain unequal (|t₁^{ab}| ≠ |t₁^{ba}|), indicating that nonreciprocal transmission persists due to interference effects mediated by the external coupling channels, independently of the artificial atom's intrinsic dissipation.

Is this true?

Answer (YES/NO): NO